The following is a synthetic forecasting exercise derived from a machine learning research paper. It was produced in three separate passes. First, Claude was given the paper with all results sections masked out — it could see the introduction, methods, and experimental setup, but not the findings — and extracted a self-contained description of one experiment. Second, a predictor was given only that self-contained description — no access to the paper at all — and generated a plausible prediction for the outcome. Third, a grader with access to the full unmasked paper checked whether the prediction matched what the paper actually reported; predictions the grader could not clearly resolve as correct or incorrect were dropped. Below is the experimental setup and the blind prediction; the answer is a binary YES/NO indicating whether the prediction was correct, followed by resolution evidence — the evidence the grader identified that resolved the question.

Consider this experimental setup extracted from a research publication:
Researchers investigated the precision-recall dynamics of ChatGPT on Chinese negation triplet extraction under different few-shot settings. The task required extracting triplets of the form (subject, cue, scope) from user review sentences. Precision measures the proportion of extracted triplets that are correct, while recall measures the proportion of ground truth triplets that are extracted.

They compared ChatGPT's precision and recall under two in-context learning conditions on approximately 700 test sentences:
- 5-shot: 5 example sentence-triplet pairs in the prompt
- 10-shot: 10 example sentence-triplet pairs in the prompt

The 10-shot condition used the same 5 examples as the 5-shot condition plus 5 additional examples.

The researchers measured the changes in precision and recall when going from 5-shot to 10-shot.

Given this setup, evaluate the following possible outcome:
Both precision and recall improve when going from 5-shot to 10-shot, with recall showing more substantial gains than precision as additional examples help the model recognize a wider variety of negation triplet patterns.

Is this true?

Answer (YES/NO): NO